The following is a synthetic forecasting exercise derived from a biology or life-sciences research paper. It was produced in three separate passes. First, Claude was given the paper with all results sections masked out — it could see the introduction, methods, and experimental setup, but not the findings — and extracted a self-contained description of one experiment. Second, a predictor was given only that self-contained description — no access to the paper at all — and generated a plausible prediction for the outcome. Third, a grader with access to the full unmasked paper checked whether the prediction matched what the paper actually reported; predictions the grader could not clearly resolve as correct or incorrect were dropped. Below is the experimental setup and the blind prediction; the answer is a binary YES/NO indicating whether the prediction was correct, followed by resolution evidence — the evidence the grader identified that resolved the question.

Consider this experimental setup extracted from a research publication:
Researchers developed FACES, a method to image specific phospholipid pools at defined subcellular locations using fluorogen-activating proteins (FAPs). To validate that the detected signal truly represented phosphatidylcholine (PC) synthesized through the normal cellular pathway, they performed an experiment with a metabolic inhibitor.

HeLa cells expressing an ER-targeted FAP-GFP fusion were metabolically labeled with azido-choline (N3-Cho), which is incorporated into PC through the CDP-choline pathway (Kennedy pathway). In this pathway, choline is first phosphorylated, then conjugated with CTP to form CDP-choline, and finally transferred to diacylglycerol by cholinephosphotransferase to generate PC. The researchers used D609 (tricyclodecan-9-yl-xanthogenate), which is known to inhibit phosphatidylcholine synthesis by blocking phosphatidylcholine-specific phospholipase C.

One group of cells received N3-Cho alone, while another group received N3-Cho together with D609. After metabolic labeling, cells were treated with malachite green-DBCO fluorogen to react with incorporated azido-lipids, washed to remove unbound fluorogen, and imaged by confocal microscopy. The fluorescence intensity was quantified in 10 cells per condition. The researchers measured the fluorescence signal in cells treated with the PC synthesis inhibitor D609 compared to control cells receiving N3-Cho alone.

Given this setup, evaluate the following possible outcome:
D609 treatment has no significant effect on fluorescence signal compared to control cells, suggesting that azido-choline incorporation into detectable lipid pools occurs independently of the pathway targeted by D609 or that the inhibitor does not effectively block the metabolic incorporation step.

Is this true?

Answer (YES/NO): NO